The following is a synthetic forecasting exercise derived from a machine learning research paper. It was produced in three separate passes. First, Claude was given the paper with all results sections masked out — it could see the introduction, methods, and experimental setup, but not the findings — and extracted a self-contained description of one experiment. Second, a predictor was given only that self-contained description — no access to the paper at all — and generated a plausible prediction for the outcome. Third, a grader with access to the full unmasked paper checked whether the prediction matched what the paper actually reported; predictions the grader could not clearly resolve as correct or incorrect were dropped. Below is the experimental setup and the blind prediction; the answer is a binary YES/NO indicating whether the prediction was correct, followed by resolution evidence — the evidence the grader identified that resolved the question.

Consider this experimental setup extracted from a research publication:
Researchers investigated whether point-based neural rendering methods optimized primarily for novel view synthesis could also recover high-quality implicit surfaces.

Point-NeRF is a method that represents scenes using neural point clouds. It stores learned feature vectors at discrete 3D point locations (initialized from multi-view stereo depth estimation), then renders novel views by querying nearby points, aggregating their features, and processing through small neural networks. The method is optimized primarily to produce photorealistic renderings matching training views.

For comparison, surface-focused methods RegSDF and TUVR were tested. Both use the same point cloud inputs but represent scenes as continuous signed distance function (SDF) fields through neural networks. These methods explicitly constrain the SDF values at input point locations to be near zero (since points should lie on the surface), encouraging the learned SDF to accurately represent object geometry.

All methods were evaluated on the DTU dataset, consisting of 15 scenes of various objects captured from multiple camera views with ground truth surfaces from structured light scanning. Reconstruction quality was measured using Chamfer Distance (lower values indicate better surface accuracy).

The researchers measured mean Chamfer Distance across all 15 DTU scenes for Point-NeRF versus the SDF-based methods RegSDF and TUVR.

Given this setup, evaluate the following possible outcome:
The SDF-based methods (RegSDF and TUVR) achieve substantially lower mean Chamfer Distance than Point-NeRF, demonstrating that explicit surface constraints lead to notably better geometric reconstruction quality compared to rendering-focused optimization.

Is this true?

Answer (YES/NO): YES